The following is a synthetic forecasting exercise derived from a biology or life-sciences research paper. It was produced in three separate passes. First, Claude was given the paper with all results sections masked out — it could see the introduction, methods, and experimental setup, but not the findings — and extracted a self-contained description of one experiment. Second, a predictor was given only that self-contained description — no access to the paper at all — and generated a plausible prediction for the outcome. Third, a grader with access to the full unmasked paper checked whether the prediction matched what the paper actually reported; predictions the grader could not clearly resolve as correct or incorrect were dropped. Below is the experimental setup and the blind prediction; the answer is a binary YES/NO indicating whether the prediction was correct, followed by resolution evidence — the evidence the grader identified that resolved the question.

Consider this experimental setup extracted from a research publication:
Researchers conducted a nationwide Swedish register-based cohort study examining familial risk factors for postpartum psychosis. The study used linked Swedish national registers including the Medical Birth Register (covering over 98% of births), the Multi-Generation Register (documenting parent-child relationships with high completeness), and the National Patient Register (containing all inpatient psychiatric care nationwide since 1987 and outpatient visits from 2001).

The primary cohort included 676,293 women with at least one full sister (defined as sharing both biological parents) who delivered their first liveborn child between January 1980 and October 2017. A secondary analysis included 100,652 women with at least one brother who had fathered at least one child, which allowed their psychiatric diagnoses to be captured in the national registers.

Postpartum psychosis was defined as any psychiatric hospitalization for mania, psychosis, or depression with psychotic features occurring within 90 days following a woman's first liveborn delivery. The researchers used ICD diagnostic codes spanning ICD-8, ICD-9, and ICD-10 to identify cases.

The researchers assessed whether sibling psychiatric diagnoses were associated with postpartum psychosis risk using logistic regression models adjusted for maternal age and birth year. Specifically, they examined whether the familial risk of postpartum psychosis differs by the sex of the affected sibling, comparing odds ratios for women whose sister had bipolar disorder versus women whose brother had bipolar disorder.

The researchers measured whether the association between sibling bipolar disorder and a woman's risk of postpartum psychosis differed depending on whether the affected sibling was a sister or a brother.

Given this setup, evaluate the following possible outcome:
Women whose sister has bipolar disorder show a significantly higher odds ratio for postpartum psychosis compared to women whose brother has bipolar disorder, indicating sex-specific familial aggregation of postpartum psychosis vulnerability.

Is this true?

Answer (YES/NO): NO